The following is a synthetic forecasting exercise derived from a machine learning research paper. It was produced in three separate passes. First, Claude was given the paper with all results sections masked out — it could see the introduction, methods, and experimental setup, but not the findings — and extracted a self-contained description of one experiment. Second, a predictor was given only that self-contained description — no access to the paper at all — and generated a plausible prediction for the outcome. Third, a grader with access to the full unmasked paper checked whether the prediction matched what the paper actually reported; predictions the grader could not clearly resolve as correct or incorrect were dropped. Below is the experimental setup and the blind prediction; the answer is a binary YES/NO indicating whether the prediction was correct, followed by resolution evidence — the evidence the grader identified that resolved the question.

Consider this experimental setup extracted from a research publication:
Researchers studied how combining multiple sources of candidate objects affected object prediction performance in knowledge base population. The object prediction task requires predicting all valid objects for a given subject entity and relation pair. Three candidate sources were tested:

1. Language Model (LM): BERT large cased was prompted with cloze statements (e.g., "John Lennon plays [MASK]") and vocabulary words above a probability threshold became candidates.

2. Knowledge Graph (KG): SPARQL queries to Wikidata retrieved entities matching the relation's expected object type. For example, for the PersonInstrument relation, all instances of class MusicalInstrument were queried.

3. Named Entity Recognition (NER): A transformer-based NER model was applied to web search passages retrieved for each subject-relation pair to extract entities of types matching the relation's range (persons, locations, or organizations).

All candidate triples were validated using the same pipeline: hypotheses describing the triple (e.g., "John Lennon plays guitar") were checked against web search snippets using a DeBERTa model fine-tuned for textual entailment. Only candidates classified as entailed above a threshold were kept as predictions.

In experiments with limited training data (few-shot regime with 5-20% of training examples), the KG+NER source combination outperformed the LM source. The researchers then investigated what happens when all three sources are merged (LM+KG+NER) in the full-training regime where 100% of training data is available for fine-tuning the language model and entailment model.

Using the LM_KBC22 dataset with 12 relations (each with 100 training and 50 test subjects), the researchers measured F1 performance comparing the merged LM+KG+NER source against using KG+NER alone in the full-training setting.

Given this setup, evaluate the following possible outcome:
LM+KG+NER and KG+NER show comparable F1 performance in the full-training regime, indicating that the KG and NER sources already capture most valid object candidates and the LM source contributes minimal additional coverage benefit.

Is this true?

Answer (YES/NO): YES